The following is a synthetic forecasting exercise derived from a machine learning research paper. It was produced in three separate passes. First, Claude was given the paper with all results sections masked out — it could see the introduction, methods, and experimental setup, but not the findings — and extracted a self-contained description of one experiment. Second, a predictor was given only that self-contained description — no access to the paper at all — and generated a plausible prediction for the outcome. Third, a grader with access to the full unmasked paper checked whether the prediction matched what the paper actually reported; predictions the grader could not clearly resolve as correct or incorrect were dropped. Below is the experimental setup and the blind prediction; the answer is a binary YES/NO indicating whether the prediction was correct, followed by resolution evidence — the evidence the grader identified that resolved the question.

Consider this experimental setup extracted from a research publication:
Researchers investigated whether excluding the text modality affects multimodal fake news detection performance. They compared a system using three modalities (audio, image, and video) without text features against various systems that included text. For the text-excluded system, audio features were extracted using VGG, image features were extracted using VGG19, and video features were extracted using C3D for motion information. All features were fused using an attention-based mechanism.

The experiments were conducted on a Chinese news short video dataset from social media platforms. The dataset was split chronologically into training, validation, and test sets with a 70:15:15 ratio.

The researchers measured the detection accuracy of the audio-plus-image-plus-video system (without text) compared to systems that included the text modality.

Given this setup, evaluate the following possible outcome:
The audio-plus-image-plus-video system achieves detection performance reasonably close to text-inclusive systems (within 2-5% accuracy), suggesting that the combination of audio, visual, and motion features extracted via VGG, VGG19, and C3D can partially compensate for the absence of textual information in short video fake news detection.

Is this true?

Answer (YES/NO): NO